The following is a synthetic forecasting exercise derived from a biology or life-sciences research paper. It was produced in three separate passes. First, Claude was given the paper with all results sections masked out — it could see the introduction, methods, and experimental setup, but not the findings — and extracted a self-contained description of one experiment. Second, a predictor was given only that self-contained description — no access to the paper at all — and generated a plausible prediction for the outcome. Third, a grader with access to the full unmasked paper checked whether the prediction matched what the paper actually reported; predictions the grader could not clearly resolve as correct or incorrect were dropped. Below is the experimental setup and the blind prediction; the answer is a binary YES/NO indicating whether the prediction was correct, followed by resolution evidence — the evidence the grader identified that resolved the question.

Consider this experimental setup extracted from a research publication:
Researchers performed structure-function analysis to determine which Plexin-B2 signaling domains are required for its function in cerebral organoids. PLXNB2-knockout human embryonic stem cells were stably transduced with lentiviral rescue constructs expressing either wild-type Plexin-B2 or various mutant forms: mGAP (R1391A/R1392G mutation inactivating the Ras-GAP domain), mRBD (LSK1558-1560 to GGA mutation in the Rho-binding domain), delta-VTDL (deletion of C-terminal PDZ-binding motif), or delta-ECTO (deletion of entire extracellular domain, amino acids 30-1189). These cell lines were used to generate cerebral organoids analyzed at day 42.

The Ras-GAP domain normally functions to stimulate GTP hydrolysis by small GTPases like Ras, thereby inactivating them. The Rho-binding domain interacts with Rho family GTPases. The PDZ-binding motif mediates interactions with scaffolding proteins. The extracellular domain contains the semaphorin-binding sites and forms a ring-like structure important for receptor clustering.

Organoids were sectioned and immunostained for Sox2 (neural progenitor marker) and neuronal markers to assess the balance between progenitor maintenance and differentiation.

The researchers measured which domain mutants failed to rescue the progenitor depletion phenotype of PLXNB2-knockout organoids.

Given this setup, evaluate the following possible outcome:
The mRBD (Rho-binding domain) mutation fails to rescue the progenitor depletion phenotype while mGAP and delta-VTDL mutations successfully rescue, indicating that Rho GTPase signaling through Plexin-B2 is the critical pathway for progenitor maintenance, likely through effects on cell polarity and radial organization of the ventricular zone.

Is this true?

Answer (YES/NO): NO